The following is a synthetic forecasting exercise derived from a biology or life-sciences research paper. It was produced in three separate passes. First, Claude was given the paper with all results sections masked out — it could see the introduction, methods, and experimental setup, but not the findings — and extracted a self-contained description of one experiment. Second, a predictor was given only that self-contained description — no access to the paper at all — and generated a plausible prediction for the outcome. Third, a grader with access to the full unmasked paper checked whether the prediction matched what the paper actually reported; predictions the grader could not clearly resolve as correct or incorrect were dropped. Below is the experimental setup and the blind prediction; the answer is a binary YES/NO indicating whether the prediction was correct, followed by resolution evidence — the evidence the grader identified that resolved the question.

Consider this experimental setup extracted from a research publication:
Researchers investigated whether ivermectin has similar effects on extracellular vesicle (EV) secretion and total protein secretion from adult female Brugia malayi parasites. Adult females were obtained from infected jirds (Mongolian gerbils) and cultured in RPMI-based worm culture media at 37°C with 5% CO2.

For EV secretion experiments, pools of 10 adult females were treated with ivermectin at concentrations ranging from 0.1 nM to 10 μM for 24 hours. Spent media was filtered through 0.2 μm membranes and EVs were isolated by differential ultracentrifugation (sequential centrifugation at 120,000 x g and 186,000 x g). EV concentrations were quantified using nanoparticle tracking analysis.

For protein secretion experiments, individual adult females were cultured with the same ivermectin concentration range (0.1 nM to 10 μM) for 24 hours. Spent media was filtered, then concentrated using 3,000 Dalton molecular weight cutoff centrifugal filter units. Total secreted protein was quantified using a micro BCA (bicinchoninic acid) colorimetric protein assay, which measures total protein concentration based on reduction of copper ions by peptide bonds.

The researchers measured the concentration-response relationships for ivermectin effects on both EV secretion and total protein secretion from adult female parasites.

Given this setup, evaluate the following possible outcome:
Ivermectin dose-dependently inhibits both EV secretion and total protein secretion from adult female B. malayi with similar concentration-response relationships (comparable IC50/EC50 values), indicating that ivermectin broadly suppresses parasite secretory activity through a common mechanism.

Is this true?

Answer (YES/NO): NO